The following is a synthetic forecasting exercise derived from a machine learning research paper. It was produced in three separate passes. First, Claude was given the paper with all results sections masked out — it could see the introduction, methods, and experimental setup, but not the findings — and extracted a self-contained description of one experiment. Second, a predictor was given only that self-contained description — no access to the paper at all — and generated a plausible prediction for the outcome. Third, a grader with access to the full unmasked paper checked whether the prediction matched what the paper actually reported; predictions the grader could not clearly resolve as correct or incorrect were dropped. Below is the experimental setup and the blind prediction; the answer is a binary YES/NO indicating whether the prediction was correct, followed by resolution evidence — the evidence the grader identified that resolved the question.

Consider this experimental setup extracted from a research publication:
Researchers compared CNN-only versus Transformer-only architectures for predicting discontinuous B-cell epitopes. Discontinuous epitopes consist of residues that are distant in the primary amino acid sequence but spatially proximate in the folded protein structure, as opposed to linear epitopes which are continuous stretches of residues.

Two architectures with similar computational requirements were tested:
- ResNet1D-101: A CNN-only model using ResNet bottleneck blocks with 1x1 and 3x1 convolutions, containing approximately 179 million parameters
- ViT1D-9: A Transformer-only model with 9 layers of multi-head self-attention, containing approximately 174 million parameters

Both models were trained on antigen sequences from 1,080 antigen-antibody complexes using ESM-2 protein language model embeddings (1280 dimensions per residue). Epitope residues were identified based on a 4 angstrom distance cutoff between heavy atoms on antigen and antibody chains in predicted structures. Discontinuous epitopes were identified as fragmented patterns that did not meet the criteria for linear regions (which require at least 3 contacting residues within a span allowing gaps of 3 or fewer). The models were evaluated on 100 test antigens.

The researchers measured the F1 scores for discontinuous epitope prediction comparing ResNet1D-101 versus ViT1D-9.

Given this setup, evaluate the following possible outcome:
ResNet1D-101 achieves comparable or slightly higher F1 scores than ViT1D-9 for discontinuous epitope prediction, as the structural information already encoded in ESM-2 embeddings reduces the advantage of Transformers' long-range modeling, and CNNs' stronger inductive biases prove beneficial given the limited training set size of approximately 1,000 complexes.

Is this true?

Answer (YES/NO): NO